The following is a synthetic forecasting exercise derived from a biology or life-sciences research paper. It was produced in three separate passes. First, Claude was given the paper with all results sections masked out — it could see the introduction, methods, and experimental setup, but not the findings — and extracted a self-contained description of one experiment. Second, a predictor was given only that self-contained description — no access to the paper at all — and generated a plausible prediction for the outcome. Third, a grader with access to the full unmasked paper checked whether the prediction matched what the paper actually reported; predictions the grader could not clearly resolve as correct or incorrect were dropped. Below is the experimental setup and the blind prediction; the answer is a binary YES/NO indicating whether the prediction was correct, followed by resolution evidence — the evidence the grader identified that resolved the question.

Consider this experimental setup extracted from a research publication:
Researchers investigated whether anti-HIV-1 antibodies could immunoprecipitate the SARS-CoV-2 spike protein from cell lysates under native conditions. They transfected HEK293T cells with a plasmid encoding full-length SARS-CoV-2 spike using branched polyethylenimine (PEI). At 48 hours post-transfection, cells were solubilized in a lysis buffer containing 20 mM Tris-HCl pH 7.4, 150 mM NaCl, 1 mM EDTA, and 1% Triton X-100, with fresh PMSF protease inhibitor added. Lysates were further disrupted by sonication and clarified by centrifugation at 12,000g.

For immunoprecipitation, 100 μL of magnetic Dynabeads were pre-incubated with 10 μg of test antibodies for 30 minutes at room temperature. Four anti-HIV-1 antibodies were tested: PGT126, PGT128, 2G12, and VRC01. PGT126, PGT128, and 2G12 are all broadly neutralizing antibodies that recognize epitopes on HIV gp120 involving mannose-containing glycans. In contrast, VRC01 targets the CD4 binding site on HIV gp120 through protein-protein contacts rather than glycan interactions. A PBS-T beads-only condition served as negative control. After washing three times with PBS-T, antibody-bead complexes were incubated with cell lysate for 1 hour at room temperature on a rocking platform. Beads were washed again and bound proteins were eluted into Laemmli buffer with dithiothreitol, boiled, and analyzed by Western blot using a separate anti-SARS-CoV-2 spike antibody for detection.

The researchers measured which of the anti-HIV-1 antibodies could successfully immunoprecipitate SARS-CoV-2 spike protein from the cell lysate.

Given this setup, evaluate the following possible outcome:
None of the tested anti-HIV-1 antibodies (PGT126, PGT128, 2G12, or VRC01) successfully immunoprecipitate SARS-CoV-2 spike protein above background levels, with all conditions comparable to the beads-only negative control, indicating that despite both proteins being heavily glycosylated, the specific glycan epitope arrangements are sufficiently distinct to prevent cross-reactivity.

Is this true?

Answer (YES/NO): NO